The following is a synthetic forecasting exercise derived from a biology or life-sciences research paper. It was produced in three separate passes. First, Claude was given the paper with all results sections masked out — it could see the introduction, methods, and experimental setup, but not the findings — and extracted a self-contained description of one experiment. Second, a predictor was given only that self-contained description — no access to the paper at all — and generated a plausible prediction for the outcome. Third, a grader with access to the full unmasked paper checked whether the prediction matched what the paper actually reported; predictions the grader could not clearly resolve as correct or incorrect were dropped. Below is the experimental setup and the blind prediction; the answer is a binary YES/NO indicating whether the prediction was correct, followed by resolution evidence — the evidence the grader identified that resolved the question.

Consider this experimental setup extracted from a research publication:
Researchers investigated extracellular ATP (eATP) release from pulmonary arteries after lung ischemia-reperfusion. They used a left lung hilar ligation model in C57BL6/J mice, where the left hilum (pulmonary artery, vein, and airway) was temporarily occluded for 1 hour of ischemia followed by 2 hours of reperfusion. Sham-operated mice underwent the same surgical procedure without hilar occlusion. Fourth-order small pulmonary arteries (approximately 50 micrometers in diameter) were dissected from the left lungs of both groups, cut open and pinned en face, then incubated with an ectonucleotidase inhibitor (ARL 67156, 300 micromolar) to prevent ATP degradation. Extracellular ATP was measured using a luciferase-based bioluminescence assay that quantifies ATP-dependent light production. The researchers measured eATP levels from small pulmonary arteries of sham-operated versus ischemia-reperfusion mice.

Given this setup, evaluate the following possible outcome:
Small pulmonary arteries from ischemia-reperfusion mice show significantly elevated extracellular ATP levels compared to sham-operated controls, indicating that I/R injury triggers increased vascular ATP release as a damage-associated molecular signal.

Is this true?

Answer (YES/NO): YES